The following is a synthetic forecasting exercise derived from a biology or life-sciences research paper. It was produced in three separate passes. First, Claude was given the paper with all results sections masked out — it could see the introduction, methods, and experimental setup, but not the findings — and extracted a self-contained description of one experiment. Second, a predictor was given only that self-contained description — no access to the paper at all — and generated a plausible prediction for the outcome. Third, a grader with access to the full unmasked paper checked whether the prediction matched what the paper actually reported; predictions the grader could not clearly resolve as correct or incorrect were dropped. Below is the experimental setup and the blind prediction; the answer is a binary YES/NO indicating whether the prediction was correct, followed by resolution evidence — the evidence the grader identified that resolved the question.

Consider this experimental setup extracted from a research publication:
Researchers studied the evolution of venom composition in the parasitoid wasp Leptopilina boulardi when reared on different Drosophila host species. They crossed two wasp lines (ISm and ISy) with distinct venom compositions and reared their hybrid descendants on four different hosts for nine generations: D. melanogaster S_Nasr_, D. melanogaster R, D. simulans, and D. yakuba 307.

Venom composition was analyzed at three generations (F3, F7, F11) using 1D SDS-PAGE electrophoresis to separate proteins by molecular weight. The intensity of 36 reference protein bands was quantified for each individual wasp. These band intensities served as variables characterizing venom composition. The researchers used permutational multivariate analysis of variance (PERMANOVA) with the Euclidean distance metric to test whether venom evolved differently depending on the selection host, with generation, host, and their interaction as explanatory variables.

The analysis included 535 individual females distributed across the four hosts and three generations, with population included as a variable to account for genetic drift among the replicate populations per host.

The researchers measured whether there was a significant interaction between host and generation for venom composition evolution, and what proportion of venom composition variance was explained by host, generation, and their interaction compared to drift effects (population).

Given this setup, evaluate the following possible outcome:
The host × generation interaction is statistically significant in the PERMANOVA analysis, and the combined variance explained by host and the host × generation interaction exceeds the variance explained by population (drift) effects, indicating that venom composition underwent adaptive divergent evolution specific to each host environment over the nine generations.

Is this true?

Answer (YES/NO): NO